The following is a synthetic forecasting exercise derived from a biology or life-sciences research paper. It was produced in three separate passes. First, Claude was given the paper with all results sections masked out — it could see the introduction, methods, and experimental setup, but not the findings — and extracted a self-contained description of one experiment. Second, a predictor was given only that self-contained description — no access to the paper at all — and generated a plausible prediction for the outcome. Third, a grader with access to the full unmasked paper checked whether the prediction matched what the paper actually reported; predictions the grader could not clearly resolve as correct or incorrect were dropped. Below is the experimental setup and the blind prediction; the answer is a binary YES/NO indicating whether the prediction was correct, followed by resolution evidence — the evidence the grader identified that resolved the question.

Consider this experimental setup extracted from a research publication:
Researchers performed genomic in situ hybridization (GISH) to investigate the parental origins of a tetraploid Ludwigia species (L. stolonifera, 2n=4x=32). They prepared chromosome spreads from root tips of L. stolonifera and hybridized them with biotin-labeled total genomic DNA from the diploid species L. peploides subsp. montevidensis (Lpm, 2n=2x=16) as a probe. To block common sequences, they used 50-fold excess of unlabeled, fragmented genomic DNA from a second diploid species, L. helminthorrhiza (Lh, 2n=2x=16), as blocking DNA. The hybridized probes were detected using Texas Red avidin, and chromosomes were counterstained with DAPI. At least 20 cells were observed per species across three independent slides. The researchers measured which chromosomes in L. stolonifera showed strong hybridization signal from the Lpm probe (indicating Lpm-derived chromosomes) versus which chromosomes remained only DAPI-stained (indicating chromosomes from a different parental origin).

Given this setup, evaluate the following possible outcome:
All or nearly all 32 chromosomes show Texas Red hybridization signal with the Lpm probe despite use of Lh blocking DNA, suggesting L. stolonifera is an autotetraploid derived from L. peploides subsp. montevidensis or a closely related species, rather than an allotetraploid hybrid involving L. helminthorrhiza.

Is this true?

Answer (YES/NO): NO